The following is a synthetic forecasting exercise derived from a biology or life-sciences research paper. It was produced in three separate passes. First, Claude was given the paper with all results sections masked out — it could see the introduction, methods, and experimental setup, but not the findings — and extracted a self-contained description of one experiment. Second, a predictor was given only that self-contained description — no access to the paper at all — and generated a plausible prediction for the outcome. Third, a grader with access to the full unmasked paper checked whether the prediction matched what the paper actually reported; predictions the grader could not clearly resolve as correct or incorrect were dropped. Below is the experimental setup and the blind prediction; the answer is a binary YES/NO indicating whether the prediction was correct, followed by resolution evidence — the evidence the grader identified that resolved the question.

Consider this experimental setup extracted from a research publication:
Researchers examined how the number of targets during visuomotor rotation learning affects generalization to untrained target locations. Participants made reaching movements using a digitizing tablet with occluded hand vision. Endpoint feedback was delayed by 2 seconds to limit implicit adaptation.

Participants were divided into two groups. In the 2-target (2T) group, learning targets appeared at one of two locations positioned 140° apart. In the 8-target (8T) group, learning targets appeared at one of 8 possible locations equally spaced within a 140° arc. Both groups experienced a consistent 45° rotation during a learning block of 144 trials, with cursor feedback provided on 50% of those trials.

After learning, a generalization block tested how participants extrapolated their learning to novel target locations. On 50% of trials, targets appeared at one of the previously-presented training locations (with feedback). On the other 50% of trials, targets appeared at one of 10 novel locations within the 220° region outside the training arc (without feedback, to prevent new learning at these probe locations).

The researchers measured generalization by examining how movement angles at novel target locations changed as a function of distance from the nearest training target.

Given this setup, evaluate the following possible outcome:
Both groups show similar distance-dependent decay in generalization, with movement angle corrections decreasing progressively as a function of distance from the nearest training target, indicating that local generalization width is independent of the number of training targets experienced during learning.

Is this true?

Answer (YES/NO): NO